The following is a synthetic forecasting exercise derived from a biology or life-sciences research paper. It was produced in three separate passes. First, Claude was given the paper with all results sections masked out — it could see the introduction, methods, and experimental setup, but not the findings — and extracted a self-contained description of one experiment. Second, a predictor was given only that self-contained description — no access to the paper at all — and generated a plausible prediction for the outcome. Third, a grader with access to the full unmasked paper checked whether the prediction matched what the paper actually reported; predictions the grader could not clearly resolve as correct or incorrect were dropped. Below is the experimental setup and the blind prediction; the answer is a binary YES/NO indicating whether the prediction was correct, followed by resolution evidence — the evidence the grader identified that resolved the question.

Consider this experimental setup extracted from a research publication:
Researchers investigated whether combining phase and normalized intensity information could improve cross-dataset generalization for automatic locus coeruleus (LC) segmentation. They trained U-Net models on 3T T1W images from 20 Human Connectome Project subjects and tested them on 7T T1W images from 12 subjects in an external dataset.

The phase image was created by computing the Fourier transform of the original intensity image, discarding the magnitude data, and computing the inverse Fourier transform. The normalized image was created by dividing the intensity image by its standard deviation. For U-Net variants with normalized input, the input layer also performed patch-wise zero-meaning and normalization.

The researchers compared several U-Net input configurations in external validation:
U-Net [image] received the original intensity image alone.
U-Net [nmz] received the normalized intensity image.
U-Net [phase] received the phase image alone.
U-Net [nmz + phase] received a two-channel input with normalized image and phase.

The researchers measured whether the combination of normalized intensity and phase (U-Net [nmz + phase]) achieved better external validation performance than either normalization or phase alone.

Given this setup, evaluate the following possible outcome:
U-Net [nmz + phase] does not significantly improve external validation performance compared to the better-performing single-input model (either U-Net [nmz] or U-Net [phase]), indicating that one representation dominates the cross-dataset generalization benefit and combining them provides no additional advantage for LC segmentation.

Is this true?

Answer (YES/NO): NO